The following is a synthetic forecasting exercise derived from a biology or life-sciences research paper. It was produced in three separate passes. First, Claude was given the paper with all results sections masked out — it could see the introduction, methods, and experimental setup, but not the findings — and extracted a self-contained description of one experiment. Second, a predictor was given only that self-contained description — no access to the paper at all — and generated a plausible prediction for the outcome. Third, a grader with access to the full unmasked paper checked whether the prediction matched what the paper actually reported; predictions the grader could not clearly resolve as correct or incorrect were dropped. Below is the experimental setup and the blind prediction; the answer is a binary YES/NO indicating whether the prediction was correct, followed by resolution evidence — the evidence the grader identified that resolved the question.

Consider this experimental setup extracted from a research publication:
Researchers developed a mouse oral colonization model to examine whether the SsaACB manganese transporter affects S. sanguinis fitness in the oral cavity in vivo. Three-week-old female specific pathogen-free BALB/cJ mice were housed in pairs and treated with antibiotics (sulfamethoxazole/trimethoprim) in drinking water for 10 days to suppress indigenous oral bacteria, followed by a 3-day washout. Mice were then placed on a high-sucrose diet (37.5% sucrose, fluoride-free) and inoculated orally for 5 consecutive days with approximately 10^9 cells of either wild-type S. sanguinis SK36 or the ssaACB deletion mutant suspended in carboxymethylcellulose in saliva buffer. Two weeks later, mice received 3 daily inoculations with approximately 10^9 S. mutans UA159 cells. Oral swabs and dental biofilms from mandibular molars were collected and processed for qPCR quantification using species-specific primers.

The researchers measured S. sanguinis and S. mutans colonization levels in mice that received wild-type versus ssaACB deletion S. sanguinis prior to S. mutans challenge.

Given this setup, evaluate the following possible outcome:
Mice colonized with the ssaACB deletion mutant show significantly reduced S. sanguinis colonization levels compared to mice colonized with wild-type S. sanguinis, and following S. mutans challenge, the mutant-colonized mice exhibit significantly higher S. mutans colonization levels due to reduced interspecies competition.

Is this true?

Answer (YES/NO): NO